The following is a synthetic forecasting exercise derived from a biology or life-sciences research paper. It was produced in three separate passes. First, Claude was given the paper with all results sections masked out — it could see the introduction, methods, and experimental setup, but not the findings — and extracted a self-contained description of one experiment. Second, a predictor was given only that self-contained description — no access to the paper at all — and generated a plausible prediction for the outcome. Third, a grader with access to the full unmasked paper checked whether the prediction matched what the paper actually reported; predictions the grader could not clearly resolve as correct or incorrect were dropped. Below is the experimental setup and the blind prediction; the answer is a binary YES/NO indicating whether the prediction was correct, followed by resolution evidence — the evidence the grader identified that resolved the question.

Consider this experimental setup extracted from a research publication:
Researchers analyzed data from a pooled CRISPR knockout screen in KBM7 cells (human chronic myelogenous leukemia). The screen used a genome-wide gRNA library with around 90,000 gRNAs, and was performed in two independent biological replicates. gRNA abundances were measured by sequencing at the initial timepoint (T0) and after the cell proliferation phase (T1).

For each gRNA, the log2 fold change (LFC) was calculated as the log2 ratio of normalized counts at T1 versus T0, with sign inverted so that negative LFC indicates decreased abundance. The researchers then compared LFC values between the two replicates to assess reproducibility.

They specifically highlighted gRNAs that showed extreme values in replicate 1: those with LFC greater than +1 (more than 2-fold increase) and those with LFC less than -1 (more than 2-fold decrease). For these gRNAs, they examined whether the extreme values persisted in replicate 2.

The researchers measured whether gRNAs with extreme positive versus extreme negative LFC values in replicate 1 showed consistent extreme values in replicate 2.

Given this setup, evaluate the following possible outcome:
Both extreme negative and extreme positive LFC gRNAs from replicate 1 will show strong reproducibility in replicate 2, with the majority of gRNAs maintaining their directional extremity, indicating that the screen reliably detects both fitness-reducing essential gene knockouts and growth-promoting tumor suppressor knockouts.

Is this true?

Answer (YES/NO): NO